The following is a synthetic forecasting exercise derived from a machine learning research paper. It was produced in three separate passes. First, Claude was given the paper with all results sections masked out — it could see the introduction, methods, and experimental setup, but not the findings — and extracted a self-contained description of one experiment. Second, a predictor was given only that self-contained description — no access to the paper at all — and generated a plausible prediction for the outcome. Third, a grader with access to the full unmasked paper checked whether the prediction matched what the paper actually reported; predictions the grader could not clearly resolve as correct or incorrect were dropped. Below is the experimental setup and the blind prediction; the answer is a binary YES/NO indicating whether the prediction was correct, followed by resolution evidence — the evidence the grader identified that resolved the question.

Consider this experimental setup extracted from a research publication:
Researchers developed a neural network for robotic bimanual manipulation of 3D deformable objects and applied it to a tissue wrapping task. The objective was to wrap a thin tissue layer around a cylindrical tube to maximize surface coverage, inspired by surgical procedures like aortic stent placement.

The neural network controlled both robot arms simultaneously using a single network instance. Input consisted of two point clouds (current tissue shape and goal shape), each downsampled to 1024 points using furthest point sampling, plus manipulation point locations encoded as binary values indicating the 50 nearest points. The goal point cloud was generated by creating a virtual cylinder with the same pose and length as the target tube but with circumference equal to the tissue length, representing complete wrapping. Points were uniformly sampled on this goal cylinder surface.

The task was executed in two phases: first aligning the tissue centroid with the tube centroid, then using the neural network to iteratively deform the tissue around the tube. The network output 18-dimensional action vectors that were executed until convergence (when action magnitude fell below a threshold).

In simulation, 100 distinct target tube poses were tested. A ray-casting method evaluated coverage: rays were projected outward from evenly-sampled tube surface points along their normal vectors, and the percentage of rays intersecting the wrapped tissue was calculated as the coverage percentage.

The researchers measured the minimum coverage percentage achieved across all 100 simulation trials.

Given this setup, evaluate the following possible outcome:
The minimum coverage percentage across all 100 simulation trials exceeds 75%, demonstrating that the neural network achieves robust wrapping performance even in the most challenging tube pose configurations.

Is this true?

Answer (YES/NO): YES